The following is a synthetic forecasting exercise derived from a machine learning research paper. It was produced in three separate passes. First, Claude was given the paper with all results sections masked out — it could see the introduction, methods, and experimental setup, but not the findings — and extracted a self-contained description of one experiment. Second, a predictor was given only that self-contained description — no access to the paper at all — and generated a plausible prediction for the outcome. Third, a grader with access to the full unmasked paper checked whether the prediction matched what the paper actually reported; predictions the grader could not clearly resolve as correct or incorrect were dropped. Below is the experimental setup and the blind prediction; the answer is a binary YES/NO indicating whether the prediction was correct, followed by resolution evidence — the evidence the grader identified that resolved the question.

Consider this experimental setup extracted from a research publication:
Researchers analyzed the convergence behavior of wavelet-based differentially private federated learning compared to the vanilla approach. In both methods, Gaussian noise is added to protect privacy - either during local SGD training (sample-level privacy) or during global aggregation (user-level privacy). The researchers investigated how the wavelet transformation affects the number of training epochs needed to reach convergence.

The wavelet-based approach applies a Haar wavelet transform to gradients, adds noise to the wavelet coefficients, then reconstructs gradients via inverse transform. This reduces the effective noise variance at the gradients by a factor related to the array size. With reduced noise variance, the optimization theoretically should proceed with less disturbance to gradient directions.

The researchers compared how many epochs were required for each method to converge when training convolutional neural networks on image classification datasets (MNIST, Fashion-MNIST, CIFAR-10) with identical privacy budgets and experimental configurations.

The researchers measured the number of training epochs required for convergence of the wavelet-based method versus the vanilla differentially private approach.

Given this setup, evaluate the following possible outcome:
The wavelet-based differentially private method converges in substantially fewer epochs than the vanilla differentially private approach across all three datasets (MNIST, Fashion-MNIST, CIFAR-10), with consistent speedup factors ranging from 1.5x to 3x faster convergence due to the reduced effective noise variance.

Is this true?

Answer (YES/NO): NO